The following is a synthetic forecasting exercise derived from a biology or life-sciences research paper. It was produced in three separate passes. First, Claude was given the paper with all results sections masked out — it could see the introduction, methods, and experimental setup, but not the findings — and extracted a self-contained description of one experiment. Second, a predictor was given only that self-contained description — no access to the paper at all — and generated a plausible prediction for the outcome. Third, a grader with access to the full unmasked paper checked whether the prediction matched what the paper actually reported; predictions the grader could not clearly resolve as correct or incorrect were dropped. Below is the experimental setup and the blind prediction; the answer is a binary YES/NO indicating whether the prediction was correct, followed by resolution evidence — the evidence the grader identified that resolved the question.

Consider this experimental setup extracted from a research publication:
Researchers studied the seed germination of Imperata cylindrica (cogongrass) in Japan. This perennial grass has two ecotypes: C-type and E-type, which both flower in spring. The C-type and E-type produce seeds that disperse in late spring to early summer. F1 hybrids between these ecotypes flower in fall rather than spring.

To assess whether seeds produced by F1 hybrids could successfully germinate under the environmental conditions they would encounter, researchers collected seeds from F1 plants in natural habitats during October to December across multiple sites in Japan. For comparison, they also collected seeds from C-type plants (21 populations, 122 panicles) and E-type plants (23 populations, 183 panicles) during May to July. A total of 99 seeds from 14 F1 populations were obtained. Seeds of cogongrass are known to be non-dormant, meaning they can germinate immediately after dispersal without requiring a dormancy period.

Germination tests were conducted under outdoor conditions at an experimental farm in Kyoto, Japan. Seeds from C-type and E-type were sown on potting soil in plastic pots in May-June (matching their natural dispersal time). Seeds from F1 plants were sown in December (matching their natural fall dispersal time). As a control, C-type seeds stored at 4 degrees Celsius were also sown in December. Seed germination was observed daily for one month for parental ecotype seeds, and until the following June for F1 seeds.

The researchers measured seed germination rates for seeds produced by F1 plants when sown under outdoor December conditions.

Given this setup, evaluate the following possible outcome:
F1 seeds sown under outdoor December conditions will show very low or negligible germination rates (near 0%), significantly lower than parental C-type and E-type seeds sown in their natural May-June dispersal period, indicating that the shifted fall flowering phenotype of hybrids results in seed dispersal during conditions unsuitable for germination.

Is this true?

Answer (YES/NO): YES